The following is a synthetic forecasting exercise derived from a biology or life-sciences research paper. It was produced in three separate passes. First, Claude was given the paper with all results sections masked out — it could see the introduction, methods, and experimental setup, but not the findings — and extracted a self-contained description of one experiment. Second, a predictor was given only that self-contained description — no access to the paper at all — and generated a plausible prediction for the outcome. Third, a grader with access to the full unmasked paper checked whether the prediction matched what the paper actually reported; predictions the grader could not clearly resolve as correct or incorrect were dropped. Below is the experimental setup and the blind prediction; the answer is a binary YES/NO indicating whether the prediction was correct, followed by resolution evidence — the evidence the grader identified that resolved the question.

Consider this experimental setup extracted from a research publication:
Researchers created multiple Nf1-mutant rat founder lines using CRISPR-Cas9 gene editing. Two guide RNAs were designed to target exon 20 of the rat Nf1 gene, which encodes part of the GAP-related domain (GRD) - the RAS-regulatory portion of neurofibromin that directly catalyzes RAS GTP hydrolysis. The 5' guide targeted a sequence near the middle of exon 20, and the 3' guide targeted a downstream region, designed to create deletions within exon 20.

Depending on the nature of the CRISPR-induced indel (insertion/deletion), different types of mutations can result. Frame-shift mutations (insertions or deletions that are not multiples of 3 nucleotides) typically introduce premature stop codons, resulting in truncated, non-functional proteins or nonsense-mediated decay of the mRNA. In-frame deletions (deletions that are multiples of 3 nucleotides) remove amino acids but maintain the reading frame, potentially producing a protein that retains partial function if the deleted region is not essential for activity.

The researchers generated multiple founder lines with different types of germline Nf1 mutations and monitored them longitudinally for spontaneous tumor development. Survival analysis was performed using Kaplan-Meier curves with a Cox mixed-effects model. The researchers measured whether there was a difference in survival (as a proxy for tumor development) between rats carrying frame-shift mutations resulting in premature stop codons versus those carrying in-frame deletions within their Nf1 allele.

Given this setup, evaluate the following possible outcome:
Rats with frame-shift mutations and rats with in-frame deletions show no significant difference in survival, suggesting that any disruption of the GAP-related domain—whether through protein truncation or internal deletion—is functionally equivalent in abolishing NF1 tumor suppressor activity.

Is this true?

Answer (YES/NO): NO